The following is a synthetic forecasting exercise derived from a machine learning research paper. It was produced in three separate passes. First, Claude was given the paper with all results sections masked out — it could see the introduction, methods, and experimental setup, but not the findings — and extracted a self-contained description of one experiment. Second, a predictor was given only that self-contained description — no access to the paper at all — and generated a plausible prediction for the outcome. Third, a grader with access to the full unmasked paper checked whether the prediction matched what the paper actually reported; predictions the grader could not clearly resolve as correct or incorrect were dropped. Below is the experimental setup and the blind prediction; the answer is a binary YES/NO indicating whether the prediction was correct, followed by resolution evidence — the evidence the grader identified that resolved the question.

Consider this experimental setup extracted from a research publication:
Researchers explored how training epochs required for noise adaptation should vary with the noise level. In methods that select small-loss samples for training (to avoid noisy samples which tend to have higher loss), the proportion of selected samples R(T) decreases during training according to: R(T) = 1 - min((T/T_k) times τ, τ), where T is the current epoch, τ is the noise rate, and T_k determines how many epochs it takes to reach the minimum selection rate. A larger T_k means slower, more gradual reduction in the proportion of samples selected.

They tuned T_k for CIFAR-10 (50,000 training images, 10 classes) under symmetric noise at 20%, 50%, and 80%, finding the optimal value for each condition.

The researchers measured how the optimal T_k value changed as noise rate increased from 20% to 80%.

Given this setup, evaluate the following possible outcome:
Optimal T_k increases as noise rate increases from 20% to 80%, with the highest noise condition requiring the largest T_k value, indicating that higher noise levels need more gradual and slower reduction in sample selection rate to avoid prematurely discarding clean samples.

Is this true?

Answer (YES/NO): YES